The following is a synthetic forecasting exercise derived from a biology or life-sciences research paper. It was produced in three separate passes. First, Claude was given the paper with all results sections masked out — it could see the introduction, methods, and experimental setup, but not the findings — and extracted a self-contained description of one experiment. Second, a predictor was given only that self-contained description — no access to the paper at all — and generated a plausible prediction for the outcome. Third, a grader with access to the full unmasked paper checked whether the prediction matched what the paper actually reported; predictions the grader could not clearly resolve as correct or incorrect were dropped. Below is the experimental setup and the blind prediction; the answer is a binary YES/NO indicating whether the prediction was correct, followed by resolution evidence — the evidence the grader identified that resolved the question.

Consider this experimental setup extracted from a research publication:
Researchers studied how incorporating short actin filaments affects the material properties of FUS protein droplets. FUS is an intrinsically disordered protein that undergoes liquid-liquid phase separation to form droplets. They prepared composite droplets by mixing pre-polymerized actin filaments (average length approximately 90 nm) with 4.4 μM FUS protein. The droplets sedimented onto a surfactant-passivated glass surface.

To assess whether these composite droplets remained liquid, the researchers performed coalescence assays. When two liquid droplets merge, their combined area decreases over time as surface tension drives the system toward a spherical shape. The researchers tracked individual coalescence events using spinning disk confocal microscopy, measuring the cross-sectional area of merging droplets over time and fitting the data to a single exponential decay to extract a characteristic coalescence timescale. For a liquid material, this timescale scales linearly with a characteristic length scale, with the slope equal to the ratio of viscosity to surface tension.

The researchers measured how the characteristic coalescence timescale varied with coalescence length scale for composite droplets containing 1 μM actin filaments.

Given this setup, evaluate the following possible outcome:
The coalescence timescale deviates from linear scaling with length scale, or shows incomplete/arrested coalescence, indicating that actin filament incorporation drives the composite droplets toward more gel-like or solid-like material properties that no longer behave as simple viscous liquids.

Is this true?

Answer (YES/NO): NO